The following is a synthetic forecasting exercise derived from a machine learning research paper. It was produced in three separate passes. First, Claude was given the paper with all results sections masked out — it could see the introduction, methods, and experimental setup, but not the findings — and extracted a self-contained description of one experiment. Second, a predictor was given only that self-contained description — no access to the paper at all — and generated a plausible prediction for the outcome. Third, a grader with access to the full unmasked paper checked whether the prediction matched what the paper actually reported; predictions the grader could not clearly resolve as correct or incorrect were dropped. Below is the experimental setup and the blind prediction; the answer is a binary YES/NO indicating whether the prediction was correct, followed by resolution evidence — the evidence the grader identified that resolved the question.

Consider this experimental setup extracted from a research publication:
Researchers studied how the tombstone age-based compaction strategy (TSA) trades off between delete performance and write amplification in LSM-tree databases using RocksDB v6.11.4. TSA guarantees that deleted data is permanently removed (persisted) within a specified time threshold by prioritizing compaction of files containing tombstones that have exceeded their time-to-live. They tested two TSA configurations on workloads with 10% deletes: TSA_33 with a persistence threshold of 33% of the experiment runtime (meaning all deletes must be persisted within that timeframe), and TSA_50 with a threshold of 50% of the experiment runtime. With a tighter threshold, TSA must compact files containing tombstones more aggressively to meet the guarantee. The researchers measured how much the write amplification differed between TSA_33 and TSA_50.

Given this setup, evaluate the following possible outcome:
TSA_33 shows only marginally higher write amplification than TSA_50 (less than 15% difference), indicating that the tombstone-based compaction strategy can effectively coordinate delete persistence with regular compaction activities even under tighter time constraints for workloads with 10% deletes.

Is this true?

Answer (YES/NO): YES